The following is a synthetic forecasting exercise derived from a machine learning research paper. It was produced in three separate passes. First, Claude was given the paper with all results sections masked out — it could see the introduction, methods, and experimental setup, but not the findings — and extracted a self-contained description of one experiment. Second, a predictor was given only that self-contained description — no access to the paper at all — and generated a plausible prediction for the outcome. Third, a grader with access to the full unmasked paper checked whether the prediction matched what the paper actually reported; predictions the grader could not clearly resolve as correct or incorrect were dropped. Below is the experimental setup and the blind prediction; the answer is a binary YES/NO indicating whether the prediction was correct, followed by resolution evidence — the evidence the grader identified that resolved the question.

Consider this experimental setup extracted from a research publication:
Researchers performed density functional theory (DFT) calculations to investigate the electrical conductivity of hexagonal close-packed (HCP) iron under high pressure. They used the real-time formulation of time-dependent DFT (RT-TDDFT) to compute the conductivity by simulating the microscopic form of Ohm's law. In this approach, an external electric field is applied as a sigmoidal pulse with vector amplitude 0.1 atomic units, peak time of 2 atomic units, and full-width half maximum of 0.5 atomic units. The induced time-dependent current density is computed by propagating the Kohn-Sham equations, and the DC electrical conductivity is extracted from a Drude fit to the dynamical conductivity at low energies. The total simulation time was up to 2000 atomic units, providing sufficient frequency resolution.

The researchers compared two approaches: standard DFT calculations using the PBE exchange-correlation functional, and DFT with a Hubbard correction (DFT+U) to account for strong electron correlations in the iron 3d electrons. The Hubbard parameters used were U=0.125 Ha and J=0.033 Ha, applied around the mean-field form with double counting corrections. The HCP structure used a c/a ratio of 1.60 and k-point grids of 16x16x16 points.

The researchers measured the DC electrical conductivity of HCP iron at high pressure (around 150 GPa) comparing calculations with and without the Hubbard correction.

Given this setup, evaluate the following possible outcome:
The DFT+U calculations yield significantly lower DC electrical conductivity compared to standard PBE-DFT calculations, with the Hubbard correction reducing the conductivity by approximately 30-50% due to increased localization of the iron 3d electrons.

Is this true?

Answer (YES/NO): NO